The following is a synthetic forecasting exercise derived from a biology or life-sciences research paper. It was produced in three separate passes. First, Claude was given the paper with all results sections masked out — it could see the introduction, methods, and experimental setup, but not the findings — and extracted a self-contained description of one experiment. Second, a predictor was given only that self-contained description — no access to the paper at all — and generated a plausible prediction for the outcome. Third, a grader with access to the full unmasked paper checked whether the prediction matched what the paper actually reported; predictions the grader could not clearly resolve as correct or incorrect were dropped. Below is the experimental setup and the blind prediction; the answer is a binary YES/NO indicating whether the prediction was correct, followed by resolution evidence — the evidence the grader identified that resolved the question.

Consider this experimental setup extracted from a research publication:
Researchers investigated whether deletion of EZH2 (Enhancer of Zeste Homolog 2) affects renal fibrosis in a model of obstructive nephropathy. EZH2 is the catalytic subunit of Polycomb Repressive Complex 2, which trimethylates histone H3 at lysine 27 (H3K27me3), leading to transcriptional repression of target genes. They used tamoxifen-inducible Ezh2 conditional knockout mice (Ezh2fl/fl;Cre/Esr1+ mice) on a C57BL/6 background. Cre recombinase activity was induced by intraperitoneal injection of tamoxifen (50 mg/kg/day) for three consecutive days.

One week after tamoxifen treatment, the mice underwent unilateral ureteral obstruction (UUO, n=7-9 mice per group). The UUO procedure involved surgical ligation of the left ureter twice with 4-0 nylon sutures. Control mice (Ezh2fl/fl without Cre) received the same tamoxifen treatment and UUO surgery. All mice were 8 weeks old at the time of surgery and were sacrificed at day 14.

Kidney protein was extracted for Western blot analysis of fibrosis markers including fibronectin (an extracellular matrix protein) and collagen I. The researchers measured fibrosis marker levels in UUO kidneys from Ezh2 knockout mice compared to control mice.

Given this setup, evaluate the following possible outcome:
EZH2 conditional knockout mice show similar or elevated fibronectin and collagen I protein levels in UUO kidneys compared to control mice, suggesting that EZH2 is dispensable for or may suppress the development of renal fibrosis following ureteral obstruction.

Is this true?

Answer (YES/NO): NO